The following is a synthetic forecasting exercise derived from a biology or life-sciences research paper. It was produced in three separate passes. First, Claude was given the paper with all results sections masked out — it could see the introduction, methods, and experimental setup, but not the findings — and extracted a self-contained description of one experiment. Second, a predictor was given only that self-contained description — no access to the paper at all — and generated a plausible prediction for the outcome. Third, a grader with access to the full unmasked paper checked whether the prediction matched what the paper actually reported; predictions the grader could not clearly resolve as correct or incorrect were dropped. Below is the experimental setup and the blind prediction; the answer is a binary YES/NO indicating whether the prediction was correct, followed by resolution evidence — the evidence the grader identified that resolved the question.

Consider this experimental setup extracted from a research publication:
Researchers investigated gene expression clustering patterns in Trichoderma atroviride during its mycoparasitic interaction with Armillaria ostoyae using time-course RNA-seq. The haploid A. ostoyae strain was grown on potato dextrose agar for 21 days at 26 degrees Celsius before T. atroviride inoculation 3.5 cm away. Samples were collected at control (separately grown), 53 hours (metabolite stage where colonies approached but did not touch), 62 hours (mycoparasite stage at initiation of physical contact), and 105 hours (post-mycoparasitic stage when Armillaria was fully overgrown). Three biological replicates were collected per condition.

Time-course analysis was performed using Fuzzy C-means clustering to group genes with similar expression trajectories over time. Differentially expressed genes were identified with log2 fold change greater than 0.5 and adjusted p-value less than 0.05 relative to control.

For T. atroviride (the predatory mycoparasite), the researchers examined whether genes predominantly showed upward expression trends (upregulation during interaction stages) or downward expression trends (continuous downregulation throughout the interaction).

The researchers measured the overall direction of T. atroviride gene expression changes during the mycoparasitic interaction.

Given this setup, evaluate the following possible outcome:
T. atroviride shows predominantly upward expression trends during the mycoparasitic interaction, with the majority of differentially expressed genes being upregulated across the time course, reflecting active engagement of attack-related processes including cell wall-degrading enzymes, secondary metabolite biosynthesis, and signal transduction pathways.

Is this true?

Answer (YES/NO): YES